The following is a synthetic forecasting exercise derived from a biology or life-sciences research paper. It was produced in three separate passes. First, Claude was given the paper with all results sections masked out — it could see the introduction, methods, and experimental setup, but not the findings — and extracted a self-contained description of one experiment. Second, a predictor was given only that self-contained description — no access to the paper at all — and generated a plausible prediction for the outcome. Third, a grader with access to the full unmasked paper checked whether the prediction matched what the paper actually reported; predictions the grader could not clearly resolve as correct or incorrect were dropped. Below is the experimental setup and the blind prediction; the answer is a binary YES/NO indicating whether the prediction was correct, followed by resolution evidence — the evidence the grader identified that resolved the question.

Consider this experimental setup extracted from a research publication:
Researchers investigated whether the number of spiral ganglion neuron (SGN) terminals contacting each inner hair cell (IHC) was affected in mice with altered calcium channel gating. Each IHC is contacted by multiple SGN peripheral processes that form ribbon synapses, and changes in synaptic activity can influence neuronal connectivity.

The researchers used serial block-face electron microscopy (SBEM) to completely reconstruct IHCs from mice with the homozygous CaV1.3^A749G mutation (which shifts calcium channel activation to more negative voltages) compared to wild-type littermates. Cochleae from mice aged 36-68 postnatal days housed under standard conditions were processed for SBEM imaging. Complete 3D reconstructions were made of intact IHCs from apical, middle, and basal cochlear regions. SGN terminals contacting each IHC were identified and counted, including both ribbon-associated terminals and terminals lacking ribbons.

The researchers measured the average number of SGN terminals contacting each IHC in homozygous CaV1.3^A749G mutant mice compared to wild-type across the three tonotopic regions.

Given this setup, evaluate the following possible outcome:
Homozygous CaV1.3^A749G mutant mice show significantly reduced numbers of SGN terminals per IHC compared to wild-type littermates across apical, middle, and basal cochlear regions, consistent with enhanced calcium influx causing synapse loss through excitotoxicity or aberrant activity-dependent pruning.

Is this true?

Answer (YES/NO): NO